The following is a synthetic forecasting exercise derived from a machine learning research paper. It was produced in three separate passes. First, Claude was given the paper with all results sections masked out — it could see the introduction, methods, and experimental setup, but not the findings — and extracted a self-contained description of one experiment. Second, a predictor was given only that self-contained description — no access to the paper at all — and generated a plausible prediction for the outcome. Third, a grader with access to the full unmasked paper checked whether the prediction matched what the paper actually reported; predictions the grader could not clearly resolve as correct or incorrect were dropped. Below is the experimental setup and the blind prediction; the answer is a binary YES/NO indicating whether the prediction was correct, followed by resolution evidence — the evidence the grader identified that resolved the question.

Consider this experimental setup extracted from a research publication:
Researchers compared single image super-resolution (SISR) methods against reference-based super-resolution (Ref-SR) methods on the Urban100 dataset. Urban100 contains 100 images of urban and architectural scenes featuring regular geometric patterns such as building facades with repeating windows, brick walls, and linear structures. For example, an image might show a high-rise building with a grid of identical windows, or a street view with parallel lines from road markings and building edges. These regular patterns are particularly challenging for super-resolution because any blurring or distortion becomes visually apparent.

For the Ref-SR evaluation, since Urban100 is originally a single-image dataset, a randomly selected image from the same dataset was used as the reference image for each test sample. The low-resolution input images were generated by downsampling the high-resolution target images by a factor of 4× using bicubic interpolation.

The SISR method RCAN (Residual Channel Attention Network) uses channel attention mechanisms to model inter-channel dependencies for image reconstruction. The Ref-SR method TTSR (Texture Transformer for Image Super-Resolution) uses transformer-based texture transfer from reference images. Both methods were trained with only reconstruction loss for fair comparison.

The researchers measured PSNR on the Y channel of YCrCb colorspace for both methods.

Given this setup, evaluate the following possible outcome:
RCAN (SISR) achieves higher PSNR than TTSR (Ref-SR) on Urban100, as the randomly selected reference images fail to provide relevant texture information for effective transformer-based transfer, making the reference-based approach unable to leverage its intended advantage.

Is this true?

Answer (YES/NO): NO